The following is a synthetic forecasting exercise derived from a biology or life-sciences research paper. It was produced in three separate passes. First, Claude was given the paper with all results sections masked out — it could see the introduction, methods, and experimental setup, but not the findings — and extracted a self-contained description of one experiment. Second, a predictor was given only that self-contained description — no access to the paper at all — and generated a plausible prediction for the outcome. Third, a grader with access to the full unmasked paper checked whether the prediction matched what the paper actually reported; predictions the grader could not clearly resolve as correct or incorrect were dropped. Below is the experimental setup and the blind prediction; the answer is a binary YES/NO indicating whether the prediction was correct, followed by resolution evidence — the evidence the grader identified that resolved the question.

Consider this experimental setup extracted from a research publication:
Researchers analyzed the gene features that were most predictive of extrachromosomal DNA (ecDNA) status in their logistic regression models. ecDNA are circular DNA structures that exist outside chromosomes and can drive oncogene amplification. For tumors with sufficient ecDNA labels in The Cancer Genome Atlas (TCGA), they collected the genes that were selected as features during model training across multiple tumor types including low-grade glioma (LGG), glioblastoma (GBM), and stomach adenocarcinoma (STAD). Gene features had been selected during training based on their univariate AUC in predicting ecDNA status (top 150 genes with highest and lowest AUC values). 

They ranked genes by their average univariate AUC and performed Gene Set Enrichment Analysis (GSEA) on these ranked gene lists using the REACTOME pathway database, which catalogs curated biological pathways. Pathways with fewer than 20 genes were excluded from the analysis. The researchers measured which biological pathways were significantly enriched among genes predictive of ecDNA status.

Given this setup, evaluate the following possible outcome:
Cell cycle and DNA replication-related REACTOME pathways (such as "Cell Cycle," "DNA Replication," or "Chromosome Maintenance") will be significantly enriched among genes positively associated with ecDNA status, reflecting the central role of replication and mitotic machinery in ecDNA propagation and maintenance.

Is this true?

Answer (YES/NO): YES